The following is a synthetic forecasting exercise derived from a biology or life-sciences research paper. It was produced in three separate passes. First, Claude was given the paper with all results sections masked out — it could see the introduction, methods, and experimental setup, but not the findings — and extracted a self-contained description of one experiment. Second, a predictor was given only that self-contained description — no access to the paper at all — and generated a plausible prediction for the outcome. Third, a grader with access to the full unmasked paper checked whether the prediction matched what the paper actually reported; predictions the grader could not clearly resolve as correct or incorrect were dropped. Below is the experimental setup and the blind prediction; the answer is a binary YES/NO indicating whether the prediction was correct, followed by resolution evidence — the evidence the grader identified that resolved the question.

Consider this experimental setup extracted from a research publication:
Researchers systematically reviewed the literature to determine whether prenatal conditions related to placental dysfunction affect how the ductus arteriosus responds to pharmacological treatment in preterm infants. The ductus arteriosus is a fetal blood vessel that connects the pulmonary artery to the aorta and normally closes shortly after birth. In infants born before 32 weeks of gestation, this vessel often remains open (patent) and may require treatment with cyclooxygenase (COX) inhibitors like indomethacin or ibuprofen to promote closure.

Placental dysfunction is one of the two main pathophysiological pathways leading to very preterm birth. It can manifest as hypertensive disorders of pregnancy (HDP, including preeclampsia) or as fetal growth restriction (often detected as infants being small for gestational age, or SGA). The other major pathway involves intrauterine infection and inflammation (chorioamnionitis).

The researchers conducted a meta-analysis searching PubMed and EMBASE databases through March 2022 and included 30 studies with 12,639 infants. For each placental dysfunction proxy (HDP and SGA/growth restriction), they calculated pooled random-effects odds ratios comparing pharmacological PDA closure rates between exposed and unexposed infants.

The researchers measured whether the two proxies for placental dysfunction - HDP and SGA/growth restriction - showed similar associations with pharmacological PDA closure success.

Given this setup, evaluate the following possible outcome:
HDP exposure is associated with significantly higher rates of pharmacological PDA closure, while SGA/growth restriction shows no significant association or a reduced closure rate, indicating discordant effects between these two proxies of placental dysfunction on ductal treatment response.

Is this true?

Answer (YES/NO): YES